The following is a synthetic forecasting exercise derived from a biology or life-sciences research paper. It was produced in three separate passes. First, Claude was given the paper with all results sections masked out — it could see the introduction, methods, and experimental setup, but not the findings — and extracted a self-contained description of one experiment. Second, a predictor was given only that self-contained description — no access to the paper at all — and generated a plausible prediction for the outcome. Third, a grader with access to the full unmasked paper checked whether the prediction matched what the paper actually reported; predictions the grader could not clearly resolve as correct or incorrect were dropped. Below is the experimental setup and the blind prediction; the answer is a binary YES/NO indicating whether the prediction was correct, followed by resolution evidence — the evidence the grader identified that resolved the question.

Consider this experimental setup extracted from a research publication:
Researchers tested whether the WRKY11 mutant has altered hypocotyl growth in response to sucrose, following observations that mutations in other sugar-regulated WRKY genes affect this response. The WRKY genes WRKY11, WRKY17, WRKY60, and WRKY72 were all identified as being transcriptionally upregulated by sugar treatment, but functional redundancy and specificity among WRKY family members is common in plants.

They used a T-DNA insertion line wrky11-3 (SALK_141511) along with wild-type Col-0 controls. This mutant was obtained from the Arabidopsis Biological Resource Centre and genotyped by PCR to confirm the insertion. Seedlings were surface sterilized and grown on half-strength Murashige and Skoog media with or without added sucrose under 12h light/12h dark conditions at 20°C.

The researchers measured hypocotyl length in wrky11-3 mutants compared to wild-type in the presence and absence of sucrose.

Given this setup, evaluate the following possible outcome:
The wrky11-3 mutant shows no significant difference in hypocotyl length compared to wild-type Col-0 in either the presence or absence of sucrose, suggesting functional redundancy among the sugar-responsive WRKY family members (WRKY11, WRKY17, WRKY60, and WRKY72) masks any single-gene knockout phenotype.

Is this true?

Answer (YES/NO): YES